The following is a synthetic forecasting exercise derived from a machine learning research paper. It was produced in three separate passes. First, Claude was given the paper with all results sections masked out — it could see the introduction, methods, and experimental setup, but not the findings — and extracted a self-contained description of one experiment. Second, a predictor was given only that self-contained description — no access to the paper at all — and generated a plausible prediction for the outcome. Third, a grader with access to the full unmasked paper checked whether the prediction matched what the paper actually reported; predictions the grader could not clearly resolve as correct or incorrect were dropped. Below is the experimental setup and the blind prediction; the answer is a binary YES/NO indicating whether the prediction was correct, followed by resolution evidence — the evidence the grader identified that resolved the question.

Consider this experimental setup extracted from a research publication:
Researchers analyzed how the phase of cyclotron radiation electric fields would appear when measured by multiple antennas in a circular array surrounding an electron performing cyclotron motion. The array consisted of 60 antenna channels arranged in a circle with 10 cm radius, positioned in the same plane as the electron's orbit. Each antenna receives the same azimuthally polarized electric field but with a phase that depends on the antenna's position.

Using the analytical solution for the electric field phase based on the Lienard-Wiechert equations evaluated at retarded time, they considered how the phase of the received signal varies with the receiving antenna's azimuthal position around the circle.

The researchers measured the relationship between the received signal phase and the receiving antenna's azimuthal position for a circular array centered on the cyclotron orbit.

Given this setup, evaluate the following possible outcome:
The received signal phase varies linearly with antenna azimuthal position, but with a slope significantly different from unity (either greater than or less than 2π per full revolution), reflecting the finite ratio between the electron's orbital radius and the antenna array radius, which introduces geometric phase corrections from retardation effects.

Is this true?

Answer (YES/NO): NO